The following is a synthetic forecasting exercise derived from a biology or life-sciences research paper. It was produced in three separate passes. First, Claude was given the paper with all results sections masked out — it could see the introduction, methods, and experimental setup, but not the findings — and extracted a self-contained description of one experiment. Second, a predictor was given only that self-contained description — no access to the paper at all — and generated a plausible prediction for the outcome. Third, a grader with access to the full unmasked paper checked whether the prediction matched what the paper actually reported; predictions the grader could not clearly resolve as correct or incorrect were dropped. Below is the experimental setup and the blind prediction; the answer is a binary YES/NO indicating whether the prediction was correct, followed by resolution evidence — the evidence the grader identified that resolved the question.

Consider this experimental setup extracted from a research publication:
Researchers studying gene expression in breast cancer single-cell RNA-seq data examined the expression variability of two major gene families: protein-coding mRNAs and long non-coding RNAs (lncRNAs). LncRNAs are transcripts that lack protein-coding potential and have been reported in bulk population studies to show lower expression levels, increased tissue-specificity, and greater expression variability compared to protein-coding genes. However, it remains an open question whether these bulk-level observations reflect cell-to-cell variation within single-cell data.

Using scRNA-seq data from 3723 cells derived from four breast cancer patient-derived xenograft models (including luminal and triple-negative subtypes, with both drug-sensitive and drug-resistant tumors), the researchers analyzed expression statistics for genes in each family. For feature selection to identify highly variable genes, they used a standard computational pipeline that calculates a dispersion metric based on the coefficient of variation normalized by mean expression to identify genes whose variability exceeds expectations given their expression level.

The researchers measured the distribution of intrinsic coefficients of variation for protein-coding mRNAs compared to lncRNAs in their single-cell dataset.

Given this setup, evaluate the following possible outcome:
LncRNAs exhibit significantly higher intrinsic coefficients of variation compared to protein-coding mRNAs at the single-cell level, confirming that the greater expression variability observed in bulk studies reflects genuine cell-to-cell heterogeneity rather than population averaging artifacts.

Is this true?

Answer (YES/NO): YES